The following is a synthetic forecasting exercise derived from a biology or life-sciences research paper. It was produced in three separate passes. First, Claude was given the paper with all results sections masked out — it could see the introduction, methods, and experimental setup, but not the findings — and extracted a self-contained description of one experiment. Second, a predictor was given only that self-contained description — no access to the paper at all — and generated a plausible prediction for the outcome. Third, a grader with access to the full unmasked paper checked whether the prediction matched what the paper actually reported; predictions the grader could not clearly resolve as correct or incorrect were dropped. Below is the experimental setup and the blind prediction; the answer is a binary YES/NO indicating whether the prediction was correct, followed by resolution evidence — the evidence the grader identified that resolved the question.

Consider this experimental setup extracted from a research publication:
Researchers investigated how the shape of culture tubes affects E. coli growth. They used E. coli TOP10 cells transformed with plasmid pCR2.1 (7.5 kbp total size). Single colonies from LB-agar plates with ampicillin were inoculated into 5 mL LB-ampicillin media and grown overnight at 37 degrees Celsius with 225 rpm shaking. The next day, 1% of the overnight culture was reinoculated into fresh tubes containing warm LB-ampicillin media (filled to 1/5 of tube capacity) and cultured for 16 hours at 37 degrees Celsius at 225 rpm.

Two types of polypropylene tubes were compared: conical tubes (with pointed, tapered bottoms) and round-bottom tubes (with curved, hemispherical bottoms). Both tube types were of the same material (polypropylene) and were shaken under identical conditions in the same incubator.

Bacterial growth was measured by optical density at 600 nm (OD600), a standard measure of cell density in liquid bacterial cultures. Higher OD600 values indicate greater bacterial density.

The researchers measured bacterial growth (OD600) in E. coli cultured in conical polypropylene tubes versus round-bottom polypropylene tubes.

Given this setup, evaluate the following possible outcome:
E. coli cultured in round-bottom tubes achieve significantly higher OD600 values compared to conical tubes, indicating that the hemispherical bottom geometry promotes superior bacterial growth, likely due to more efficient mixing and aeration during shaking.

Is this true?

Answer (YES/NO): NO